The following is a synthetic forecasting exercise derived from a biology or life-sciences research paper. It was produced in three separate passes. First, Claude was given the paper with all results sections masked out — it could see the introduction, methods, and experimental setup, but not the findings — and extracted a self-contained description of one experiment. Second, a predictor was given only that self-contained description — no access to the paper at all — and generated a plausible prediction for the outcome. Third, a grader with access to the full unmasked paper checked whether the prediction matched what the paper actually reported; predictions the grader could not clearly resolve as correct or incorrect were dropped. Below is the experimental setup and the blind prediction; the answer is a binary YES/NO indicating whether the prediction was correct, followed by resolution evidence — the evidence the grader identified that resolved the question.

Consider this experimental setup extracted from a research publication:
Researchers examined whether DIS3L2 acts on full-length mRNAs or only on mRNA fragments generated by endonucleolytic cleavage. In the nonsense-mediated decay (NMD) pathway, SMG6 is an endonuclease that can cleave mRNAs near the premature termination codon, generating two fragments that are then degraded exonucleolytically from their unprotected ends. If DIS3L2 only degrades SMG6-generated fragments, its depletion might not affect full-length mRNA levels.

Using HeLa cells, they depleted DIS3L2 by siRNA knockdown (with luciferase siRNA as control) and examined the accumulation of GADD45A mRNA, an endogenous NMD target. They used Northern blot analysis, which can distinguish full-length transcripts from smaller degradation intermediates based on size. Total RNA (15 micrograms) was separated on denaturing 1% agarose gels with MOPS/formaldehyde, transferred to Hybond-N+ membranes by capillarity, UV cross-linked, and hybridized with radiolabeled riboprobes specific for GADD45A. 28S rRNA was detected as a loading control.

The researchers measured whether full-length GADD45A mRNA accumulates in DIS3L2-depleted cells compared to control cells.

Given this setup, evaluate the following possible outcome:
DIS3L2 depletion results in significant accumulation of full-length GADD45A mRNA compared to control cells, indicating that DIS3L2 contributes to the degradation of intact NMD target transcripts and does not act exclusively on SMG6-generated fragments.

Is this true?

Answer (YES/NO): YES